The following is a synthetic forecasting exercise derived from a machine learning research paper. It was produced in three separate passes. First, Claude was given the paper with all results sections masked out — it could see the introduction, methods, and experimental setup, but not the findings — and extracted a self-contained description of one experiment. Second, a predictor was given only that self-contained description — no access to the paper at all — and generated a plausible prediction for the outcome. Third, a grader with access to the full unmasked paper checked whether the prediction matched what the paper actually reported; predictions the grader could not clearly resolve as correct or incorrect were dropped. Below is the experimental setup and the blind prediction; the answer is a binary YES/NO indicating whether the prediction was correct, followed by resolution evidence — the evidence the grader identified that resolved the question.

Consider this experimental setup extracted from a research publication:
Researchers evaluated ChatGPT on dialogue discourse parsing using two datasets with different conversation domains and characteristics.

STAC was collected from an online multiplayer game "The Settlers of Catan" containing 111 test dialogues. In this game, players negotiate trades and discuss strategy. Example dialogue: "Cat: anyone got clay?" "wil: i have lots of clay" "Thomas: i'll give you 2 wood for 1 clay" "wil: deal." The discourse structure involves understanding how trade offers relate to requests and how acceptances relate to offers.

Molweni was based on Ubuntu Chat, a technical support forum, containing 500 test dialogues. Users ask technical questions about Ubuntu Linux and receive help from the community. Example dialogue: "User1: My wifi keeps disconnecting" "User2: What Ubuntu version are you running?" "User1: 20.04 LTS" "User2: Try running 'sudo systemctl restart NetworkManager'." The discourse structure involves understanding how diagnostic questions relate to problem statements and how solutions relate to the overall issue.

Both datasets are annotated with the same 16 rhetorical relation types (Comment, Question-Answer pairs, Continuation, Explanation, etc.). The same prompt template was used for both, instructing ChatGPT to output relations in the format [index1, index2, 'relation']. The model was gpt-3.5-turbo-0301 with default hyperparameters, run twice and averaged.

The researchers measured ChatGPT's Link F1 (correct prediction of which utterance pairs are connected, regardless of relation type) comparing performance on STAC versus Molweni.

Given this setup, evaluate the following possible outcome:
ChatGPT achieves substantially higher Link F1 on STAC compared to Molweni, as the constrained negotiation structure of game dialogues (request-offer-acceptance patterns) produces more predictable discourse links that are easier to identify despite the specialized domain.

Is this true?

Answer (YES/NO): NO